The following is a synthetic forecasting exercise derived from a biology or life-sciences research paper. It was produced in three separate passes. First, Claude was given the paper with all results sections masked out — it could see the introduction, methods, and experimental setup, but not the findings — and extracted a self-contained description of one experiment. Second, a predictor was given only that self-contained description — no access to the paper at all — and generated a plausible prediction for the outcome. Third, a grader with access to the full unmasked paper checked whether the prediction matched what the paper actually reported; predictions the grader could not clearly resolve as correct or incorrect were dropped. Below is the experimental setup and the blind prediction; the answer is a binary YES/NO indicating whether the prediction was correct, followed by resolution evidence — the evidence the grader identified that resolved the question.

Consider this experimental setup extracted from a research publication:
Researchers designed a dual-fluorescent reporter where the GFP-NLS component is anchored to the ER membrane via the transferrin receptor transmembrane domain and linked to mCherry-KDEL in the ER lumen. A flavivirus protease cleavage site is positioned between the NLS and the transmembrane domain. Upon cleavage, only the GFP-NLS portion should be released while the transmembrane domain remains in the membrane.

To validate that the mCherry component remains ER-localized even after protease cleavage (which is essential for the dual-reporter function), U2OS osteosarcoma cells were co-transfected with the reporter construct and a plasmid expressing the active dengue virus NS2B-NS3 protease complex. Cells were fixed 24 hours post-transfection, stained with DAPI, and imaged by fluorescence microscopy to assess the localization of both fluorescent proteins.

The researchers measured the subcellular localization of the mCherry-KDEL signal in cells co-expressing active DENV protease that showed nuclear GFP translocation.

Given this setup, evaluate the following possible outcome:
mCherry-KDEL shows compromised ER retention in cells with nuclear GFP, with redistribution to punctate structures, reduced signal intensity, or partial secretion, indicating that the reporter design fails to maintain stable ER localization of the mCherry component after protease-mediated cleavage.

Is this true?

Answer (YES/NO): NO